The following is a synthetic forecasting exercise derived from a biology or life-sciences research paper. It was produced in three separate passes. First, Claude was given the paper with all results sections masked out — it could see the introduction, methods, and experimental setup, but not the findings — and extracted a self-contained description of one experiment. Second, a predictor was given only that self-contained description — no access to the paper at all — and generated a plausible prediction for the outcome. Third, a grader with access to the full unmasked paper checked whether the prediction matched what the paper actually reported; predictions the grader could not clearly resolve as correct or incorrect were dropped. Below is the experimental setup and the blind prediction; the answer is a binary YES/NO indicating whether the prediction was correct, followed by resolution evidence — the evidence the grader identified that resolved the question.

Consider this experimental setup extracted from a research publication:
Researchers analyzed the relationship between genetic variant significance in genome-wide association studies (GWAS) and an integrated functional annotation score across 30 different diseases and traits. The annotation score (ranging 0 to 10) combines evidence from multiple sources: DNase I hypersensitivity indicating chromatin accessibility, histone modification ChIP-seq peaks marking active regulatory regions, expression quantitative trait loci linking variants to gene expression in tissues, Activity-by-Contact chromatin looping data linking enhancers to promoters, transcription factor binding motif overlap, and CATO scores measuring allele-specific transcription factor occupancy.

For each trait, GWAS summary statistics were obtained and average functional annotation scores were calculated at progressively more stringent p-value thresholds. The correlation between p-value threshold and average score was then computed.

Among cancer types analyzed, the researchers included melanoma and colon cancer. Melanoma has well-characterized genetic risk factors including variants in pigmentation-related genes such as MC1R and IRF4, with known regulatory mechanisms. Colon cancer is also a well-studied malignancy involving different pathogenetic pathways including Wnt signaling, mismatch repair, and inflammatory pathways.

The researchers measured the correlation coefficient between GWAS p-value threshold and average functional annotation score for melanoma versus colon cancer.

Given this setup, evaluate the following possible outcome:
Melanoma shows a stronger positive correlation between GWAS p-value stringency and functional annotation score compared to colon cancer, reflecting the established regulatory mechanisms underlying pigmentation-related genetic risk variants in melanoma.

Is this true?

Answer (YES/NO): YES